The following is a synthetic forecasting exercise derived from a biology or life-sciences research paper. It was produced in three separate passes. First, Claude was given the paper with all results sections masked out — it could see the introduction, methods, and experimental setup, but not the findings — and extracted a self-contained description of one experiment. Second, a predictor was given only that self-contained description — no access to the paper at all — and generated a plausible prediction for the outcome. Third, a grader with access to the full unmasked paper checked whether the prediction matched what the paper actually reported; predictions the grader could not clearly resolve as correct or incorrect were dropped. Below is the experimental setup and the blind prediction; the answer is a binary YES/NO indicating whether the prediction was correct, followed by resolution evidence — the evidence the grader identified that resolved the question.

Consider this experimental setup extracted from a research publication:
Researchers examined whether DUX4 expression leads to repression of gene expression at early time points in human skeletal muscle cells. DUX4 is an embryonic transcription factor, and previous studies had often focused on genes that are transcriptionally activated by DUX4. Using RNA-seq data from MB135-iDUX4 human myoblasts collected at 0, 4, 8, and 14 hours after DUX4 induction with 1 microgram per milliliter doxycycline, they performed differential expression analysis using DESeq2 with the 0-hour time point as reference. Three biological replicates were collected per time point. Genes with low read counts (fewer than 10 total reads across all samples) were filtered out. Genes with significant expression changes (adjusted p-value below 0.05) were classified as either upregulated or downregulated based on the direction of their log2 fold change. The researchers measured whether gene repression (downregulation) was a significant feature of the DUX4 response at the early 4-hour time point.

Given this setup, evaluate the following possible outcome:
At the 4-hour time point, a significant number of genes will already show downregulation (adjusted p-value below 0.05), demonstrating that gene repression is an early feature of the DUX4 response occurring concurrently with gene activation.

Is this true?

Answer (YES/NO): YES